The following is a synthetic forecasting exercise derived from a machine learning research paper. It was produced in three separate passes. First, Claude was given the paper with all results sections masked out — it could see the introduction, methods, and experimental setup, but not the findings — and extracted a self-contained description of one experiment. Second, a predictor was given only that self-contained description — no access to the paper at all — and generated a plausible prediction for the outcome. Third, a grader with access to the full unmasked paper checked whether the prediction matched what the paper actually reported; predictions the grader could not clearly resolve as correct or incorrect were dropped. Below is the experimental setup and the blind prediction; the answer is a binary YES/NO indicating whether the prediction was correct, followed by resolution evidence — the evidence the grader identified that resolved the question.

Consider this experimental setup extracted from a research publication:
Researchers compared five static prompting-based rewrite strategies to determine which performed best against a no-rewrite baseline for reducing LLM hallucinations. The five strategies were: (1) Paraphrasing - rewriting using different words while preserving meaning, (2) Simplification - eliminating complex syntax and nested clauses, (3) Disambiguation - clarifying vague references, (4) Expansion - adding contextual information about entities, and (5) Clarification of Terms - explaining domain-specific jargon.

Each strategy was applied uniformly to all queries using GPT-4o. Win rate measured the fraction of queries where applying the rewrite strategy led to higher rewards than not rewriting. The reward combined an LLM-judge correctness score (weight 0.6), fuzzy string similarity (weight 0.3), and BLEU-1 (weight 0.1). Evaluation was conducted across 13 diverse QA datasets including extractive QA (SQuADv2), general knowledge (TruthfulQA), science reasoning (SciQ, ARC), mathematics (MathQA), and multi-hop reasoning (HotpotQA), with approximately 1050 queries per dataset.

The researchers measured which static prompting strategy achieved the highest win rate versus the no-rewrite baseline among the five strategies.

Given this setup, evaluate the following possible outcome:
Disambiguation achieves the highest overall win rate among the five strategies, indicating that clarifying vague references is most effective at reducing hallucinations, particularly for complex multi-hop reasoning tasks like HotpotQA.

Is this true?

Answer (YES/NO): NO